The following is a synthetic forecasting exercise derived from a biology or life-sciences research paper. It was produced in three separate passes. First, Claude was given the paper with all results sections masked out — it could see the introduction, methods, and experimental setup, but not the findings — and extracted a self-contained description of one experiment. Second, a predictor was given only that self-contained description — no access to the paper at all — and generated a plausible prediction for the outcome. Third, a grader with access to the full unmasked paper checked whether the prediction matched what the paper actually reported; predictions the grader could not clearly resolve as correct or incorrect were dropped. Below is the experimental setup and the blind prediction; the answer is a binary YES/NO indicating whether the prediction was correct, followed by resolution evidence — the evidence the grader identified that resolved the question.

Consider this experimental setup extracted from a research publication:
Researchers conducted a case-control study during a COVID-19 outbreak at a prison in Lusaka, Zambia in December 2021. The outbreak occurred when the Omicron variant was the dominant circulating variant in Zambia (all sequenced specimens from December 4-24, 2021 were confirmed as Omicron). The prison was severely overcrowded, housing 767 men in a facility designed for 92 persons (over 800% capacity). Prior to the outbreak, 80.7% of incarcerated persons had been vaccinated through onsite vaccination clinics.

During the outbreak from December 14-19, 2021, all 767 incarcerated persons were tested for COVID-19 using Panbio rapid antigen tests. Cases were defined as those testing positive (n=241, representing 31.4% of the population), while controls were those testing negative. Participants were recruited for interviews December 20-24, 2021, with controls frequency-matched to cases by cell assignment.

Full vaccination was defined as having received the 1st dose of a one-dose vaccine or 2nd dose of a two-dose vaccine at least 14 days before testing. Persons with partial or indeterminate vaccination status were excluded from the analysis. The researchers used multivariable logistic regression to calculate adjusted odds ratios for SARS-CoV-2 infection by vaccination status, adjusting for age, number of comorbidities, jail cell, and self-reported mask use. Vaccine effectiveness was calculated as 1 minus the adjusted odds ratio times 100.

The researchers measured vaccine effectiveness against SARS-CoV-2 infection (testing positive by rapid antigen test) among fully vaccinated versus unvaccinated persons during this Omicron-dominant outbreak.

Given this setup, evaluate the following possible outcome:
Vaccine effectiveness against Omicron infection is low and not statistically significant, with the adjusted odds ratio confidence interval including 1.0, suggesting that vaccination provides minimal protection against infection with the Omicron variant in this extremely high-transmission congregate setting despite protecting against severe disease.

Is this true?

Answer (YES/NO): NO